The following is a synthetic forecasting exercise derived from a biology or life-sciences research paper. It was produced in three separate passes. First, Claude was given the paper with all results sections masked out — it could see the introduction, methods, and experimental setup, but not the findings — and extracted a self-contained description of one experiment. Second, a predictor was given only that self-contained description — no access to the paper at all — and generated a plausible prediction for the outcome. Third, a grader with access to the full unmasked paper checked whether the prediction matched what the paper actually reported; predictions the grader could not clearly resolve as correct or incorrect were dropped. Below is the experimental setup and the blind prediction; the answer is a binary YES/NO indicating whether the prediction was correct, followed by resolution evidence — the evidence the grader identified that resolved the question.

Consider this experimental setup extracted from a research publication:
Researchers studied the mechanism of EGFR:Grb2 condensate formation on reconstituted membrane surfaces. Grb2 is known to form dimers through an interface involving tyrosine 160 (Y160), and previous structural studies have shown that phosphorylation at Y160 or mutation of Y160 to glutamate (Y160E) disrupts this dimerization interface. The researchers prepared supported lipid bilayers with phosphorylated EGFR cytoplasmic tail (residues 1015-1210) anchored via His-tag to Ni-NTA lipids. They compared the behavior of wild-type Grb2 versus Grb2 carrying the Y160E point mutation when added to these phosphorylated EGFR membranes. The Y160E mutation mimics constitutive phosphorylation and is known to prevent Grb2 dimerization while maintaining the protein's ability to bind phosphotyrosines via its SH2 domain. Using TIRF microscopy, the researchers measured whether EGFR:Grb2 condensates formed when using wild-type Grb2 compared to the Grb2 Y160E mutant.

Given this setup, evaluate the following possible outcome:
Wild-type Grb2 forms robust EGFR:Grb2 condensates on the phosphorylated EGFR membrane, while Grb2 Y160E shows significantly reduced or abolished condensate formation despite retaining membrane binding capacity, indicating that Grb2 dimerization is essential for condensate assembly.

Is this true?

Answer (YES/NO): YES